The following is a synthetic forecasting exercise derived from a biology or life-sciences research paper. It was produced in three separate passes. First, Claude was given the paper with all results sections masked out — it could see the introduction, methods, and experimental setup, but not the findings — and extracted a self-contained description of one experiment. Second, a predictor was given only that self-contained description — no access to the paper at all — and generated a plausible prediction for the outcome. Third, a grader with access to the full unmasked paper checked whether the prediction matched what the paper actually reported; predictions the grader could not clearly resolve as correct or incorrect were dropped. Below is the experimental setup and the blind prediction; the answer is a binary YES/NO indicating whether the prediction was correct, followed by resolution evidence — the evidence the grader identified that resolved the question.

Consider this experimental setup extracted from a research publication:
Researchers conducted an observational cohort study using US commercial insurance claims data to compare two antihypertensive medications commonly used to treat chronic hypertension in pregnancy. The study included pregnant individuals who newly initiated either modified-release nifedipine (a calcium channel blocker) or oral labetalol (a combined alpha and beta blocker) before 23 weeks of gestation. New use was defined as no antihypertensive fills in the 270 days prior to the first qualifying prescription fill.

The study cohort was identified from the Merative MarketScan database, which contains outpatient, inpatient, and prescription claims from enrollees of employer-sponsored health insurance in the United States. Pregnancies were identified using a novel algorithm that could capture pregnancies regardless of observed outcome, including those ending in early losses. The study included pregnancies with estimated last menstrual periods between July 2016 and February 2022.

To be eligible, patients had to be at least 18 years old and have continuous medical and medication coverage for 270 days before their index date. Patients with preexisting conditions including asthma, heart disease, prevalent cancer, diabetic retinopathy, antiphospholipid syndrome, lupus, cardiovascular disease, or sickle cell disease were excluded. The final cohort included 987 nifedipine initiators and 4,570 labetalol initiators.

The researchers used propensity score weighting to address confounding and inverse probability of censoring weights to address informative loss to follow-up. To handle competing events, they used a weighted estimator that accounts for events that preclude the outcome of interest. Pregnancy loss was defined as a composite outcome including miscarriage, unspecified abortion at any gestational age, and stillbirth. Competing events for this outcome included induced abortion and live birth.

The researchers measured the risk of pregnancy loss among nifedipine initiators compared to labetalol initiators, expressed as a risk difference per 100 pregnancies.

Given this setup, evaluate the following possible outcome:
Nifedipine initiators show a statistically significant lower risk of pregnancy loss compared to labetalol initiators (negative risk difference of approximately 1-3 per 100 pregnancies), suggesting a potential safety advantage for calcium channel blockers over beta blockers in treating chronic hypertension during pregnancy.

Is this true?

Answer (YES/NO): NO